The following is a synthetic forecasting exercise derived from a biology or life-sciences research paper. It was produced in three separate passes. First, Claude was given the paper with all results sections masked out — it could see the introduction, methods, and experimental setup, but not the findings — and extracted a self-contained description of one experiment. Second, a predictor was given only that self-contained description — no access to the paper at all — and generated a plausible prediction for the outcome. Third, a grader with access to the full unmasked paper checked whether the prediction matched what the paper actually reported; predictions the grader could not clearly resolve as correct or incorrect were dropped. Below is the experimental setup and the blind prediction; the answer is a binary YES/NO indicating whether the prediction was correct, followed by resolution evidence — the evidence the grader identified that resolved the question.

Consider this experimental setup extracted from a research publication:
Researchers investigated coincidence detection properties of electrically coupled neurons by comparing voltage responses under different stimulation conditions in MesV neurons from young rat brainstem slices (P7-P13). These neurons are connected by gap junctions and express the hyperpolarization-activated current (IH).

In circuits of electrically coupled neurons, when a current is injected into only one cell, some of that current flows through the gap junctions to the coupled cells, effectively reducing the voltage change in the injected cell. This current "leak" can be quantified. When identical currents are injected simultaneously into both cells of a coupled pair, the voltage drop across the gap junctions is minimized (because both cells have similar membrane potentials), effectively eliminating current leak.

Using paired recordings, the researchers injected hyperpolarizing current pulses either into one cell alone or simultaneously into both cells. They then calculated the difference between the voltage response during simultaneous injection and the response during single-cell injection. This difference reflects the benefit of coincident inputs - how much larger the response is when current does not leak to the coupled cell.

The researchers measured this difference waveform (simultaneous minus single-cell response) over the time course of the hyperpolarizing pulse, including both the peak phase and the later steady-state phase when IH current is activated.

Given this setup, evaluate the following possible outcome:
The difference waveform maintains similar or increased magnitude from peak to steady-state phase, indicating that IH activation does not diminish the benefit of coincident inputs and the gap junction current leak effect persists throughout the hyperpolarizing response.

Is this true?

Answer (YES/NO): NO